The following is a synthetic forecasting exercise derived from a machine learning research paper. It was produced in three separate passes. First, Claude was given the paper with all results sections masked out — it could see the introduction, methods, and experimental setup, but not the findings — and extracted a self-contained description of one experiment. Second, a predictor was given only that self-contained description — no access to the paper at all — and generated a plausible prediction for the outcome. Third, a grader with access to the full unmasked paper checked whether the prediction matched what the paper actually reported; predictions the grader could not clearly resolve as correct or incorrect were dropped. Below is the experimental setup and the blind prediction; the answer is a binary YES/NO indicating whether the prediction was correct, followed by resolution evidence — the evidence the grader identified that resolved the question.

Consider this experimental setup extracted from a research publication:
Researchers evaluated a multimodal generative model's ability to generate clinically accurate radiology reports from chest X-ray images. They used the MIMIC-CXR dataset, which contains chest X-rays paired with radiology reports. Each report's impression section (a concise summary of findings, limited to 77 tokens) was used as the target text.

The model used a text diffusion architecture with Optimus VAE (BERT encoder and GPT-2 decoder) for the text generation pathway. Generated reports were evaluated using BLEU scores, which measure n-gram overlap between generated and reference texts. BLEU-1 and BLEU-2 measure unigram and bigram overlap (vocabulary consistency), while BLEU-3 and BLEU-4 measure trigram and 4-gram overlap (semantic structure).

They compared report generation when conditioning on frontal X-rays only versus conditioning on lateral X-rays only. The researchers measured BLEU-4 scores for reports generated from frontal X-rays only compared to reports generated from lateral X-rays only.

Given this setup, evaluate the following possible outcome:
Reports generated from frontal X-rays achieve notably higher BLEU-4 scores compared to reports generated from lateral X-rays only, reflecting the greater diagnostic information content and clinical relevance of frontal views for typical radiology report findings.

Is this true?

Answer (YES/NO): NO